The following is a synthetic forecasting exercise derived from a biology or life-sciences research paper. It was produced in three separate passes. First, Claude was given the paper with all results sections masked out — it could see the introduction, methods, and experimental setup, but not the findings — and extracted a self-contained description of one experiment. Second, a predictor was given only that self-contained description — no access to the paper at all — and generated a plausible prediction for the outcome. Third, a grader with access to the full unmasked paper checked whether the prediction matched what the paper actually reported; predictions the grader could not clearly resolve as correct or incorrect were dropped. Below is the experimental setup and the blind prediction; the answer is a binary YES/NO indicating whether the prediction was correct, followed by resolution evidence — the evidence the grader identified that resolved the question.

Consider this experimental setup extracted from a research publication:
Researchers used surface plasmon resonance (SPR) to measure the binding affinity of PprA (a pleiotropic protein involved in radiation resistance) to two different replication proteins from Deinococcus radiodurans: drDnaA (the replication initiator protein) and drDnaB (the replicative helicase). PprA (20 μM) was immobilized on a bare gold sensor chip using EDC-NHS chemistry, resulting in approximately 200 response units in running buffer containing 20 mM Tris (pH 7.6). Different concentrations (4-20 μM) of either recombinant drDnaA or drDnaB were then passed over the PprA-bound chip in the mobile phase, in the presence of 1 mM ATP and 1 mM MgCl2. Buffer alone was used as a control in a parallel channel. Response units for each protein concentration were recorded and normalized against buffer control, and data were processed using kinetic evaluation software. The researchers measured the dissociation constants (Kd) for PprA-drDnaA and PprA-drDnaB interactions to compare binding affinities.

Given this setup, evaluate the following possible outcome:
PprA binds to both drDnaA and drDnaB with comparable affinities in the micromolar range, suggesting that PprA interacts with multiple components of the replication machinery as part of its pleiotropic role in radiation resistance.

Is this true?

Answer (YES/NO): NO